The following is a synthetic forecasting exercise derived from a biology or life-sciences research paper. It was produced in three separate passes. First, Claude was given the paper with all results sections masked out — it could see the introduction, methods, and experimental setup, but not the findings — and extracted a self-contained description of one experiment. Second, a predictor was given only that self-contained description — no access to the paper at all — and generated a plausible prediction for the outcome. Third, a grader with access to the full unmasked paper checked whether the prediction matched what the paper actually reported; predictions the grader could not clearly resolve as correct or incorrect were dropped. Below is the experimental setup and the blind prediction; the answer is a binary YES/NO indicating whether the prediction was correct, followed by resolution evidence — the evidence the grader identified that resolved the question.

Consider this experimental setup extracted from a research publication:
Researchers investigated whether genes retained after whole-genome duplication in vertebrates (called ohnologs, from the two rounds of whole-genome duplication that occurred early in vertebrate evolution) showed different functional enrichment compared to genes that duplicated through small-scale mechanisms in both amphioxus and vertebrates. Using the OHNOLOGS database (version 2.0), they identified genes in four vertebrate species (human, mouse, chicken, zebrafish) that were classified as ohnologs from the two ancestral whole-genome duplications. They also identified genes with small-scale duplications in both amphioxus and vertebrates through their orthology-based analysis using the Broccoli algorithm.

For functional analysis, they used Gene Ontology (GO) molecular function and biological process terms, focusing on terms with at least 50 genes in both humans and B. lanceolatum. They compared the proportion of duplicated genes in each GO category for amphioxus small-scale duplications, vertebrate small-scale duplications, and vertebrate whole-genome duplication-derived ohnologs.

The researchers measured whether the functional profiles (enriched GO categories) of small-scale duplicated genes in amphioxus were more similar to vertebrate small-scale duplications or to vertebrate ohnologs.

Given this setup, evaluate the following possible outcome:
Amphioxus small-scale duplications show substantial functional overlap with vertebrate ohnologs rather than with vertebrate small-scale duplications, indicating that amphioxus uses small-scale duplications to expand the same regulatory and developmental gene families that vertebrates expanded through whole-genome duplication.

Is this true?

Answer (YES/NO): NO